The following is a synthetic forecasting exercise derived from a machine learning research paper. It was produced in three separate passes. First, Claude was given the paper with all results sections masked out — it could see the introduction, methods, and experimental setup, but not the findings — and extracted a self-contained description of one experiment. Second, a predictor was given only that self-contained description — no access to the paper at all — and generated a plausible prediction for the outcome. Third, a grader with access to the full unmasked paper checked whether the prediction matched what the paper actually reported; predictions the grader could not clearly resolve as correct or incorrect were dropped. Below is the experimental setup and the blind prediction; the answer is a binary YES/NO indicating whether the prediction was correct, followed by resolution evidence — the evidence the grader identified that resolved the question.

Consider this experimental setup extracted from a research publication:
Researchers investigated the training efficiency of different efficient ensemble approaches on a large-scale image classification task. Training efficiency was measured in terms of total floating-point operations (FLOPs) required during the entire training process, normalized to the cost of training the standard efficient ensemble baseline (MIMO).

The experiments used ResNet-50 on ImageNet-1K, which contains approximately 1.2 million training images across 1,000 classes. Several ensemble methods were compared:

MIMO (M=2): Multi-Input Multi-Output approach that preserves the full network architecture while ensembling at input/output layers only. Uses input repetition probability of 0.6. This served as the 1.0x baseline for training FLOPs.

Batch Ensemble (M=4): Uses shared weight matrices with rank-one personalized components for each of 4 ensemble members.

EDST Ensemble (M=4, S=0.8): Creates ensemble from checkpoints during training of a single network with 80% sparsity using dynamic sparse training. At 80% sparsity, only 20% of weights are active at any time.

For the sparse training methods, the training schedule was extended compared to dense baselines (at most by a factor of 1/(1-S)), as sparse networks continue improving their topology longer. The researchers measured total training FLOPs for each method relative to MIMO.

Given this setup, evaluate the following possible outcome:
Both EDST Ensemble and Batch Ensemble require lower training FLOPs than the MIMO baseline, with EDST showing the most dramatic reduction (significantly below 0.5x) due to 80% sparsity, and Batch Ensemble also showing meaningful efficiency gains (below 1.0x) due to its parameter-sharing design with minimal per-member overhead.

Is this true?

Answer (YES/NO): NO